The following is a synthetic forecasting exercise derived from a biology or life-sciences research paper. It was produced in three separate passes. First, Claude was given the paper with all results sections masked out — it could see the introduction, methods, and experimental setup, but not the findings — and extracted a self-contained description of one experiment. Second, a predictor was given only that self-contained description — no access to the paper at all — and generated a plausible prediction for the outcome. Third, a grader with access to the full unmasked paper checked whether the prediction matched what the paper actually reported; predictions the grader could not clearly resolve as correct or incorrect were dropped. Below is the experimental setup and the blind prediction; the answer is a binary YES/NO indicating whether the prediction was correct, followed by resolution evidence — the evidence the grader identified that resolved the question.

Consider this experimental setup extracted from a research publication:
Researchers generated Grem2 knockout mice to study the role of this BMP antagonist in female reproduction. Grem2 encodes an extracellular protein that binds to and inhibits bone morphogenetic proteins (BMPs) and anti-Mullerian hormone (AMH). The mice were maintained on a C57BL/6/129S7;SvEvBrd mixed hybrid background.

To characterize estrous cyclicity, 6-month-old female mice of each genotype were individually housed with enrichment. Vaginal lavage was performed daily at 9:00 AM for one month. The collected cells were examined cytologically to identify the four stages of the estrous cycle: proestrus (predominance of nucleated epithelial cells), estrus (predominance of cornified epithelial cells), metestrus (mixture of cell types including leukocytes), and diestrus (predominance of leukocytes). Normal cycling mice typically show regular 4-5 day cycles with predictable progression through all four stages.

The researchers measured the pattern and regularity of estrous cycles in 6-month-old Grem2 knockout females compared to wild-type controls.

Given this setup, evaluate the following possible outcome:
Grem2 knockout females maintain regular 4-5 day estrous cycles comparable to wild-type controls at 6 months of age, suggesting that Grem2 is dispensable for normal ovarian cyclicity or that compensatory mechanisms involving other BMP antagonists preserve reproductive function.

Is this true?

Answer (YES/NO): NO